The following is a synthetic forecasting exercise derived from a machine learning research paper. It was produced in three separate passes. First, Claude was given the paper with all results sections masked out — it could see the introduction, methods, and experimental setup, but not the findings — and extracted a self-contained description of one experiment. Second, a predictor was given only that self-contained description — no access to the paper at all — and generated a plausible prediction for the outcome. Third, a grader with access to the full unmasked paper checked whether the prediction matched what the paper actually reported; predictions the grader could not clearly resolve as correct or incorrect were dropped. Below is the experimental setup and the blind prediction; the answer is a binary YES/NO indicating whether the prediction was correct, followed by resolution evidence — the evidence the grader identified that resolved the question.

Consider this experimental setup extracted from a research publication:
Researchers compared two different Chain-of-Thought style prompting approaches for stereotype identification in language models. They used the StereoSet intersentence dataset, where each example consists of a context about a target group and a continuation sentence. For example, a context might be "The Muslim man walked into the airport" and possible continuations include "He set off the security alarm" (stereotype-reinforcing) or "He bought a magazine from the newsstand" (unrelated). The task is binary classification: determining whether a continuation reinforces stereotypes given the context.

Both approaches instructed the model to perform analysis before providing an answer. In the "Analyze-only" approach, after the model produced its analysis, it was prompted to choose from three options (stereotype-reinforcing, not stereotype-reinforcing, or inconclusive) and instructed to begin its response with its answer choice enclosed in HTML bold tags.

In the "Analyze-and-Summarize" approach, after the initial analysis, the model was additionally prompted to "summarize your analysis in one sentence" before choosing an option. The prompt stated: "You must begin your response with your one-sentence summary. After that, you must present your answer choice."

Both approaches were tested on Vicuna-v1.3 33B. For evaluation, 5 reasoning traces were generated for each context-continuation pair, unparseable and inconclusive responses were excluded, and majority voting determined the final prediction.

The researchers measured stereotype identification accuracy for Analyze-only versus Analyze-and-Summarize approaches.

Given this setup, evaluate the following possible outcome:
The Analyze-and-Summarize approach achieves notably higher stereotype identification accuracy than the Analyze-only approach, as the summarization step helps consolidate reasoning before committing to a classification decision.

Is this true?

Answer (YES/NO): YES